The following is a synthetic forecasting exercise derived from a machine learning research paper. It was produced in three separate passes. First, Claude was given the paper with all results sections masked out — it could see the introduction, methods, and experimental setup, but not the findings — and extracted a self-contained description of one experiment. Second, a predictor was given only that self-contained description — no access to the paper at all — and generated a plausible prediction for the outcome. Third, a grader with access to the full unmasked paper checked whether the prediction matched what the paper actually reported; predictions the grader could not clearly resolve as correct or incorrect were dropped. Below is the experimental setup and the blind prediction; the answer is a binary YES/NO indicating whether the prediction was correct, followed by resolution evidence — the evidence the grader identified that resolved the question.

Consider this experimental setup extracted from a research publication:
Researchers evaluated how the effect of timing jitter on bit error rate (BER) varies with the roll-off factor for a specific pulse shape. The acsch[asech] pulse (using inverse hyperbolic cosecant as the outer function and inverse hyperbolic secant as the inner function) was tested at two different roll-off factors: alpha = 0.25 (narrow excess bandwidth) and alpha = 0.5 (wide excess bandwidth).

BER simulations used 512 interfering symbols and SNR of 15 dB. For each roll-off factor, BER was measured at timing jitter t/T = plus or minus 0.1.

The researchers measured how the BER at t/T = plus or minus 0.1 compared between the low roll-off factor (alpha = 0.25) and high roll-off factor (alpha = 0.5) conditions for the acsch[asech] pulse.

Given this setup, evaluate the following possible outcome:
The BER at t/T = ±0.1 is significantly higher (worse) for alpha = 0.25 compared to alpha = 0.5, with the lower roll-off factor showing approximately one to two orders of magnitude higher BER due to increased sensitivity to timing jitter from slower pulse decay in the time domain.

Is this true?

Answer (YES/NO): NO